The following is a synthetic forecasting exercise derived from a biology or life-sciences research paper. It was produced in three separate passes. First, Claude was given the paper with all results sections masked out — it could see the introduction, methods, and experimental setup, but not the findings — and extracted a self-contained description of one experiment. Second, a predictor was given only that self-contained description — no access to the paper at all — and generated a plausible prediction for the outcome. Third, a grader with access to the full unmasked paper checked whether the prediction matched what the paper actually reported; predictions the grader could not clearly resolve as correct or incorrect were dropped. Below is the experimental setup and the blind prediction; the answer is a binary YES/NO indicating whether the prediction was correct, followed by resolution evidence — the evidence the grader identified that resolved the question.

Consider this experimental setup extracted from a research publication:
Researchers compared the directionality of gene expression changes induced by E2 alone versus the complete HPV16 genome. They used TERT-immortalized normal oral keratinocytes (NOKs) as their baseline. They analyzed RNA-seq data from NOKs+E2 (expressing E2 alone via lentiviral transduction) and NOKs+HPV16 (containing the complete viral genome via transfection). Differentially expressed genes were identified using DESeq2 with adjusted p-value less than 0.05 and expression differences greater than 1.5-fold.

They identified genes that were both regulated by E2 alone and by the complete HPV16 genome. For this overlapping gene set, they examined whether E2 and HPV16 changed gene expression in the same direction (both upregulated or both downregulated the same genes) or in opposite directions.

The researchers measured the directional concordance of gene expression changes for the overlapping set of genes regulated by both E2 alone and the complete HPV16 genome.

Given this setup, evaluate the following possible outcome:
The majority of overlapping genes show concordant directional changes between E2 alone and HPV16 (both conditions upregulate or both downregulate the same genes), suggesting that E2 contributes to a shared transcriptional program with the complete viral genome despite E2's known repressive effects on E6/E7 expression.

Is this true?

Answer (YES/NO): YES